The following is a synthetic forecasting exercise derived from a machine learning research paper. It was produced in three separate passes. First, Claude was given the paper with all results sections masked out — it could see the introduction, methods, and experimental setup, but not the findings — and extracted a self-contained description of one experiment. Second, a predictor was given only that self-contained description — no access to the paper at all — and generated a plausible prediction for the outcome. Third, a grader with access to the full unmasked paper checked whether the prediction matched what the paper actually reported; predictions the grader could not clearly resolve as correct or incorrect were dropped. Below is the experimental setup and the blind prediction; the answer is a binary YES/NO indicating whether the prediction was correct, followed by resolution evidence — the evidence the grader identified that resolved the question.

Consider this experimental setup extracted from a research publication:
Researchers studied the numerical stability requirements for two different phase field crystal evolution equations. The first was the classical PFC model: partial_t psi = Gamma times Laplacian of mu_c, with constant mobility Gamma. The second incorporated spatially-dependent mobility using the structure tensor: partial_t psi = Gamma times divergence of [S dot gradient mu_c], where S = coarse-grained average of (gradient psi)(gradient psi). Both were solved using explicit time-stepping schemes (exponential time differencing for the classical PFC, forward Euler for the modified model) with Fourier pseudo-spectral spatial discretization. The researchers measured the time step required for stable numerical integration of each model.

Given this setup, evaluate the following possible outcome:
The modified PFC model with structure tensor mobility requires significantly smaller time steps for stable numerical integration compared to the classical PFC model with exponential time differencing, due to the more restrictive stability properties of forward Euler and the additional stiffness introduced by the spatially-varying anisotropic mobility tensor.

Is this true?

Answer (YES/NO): YES